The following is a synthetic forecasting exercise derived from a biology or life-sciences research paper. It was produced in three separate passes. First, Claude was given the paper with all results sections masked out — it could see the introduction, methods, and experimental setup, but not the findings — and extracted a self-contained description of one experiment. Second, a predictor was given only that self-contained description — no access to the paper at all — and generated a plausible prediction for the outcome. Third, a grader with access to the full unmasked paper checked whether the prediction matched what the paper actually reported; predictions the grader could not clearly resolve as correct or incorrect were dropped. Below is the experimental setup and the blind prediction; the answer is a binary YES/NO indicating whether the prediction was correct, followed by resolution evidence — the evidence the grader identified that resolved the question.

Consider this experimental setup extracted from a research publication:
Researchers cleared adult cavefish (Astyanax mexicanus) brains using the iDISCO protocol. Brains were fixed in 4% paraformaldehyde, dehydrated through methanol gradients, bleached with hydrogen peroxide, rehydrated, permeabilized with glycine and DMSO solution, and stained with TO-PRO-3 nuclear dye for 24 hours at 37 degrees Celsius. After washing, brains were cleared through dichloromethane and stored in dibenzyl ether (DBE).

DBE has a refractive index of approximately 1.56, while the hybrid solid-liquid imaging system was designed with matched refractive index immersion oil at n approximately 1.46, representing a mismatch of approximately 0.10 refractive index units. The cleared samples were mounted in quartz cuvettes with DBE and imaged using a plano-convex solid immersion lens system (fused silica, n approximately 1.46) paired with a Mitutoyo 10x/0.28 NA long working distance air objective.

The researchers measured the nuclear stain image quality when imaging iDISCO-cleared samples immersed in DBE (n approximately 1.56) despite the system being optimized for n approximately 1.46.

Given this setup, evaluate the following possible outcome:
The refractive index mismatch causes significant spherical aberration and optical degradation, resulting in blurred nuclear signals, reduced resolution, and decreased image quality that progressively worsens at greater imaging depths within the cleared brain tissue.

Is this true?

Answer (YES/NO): NO